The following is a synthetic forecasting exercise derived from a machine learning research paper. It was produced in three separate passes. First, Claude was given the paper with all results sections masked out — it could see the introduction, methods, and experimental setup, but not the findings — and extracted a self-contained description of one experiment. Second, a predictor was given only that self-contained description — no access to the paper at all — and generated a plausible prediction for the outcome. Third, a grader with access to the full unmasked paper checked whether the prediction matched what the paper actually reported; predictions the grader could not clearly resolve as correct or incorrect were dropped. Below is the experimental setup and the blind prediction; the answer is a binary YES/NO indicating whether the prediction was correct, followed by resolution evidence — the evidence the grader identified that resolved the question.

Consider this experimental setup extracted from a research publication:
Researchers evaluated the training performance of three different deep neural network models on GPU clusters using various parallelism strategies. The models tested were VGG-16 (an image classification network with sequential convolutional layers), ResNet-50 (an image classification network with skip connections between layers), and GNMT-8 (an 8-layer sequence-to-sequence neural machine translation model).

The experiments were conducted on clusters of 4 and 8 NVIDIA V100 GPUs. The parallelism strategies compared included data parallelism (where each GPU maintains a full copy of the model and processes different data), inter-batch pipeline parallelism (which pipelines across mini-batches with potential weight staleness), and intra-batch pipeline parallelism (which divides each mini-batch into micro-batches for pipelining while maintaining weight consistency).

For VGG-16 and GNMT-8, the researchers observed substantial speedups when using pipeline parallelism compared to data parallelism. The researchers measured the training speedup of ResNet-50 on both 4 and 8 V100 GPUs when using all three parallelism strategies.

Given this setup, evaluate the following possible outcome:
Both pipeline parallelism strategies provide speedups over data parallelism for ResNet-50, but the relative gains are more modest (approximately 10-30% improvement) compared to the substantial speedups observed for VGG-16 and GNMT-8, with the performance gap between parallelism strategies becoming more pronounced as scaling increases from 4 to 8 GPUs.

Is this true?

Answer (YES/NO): NO